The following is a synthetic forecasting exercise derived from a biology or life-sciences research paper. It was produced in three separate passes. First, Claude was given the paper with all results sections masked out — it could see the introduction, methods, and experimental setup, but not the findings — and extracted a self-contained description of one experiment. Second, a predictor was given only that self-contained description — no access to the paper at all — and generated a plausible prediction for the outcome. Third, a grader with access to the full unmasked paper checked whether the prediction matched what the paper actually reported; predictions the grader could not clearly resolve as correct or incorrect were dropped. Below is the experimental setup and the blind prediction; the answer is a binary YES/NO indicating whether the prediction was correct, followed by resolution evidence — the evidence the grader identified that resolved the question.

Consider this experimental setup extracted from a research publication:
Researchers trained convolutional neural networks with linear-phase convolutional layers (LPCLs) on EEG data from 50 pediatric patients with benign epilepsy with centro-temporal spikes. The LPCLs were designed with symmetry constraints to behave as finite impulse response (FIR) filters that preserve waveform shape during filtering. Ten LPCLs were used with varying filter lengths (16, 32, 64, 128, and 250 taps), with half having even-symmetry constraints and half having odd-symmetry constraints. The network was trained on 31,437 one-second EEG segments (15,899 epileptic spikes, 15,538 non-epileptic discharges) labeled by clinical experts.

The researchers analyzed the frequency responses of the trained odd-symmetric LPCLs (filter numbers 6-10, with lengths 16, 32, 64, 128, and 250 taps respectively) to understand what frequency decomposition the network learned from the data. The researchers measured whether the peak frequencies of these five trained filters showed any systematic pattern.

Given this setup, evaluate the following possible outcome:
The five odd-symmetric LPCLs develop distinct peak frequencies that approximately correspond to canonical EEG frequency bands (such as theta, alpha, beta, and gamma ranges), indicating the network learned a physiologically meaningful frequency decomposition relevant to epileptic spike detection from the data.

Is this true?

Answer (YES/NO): NO